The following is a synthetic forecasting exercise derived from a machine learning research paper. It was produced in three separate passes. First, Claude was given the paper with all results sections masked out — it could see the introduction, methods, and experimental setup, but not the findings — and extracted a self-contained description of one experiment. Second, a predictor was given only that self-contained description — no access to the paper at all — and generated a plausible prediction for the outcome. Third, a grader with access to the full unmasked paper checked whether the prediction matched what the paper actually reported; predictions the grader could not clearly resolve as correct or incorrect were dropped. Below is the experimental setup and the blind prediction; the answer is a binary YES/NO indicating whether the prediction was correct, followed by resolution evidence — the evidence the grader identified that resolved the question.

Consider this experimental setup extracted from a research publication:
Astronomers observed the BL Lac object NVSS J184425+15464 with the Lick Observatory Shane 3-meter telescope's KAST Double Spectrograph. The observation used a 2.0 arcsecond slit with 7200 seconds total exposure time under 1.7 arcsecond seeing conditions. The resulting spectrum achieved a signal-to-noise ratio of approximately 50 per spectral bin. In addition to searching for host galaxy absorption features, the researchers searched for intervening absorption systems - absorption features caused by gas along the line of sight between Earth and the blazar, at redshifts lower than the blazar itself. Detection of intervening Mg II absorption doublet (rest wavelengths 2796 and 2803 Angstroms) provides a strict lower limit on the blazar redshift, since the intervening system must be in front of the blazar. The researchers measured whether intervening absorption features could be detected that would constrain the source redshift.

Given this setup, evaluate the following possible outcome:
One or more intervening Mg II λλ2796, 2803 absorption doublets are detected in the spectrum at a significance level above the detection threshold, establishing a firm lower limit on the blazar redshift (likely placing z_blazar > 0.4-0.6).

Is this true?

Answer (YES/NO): YES